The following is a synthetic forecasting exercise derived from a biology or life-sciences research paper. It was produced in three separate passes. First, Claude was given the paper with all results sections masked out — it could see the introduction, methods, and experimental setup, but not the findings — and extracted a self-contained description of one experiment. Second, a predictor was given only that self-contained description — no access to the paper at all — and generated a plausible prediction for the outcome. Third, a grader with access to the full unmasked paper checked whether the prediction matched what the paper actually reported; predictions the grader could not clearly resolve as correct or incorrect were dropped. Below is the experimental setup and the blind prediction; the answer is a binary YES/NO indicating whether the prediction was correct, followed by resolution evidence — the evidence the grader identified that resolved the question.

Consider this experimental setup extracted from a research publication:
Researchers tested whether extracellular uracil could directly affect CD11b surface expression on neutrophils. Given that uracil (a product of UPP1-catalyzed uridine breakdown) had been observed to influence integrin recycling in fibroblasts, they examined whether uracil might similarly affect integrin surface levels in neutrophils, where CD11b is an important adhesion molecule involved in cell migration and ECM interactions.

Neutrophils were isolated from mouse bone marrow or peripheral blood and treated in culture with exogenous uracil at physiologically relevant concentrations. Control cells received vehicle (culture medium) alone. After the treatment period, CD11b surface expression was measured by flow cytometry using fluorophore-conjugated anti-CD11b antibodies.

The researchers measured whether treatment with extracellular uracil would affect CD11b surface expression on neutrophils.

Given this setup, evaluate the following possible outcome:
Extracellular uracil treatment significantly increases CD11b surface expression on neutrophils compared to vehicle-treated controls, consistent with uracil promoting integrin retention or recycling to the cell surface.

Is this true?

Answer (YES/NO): NO